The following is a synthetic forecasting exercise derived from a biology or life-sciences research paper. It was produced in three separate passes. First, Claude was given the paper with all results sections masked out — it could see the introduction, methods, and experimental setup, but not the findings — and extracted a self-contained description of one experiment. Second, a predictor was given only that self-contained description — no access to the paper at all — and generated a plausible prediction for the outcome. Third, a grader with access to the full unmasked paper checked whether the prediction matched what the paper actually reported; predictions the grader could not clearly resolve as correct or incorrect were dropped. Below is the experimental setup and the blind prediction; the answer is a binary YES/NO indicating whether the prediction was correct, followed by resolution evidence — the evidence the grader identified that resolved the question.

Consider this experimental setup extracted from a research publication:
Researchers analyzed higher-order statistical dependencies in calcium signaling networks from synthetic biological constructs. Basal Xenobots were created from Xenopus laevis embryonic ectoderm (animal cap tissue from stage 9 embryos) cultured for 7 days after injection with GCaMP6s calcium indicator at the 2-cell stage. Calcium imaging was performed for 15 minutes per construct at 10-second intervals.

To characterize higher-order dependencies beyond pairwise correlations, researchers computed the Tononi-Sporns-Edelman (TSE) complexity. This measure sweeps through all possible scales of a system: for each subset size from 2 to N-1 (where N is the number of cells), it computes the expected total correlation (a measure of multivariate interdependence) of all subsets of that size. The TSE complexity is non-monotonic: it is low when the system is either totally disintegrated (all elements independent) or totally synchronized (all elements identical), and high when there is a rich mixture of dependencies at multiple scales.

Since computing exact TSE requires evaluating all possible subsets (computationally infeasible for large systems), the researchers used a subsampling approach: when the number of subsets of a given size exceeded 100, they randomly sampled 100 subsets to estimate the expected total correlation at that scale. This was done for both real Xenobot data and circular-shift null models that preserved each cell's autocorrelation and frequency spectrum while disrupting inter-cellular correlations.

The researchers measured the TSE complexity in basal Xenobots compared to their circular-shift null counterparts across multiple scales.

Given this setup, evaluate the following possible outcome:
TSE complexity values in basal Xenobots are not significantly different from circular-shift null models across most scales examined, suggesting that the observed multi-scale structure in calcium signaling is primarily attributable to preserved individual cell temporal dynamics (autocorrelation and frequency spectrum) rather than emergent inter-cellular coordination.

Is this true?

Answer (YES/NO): NO